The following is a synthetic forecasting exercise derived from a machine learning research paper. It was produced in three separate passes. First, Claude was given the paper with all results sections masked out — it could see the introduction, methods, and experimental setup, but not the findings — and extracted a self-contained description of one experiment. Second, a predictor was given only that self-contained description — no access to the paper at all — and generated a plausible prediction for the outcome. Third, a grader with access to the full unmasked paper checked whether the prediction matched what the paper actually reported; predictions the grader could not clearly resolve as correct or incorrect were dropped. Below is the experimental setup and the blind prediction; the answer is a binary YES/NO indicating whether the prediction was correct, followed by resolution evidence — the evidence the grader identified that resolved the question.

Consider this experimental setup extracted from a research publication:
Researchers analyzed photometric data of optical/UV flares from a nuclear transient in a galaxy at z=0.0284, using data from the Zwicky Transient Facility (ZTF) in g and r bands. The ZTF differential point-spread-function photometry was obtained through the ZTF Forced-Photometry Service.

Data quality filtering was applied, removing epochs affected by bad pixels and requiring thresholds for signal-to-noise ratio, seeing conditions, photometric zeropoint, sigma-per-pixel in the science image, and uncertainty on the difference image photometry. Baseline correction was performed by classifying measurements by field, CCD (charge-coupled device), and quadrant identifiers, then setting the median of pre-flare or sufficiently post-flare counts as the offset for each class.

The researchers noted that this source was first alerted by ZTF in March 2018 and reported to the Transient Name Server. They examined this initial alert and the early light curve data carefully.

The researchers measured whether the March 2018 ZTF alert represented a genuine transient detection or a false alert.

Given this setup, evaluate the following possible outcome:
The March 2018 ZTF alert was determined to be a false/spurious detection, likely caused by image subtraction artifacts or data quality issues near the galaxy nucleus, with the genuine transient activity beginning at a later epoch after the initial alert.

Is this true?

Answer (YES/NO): YES